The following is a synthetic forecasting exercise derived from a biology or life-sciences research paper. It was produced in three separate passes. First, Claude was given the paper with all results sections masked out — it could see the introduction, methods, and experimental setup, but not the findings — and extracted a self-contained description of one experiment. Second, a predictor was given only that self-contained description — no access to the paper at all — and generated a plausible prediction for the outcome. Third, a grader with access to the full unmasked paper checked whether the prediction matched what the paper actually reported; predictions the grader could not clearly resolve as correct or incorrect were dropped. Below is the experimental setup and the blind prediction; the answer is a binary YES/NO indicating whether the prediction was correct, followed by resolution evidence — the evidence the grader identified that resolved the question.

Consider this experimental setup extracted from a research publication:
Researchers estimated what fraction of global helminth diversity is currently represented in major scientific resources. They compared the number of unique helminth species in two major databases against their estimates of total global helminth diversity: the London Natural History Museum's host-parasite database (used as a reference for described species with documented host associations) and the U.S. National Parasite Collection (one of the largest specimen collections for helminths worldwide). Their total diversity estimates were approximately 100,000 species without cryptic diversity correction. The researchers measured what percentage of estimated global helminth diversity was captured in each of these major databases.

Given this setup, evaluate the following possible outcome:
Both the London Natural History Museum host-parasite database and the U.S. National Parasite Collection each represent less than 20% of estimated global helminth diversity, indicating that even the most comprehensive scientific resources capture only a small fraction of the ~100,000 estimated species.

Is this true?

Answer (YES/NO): YES